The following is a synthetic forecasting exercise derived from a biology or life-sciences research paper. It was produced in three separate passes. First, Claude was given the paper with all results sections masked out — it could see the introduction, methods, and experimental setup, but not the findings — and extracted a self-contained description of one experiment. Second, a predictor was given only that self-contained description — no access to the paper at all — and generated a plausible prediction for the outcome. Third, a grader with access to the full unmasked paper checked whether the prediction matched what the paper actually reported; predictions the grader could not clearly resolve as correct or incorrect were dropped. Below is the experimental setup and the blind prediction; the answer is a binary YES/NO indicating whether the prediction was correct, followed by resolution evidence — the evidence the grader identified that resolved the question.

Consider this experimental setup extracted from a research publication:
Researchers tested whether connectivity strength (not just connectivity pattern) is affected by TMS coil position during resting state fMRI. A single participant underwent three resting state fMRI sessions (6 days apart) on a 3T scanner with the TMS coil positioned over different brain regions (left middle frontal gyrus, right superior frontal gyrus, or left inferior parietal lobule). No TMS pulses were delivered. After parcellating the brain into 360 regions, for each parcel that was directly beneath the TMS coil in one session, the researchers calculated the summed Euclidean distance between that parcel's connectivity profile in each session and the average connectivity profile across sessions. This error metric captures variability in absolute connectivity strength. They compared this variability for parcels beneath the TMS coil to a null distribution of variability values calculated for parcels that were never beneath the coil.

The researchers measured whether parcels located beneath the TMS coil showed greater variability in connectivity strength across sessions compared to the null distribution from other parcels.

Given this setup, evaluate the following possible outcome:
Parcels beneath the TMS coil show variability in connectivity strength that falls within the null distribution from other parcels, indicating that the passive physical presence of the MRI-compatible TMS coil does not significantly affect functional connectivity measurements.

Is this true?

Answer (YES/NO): YES